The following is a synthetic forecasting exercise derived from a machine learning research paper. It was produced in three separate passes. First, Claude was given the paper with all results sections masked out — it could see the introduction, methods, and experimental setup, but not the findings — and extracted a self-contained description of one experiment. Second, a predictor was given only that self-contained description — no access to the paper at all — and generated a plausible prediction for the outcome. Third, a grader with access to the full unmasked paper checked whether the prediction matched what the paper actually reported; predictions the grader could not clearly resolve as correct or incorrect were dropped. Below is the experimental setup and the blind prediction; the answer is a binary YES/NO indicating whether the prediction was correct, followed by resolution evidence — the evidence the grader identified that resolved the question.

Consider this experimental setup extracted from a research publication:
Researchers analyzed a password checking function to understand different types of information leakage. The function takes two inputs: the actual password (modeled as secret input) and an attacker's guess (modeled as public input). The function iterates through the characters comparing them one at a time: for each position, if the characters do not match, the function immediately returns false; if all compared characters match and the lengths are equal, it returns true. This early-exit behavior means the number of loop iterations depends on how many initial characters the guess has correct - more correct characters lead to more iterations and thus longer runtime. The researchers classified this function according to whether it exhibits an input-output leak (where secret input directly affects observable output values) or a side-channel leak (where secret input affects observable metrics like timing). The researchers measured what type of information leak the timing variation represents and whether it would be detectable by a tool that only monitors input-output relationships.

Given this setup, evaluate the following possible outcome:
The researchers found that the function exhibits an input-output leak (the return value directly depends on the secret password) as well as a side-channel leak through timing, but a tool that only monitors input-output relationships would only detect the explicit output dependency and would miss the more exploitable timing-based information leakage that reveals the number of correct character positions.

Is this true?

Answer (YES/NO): YES